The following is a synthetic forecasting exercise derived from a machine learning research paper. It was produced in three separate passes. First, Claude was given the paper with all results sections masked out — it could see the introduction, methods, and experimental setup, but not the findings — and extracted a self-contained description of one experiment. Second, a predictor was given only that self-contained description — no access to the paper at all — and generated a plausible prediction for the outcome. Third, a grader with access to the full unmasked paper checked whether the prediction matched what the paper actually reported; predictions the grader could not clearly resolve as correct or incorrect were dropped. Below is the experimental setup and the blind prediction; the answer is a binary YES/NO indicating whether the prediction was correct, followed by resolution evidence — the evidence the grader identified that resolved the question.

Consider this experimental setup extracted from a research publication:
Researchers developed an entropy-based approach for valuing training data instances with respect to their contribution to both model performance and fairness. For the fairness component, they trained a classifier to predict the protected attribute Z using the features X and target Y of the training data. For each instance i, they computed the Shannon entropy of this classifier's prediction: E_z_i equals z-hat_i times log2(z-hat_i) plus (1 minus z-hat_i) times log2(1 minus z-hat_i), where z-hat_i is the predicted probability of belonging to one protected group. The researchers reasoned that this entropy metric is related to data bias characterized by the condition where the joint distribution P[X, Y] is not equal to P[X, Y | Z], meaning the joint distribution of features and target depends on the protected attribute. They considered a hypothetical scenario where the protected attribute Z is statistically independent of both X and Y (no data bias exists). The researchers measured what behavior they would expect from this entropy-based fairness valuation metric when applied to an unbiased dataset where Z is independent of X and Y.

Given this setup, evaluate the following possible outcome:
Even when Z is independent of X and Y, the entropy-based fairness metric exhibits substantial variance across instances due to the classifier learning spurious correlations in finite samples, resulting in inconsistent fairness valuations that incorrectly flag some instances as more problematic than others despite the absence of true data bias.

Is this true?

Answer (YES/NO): NO